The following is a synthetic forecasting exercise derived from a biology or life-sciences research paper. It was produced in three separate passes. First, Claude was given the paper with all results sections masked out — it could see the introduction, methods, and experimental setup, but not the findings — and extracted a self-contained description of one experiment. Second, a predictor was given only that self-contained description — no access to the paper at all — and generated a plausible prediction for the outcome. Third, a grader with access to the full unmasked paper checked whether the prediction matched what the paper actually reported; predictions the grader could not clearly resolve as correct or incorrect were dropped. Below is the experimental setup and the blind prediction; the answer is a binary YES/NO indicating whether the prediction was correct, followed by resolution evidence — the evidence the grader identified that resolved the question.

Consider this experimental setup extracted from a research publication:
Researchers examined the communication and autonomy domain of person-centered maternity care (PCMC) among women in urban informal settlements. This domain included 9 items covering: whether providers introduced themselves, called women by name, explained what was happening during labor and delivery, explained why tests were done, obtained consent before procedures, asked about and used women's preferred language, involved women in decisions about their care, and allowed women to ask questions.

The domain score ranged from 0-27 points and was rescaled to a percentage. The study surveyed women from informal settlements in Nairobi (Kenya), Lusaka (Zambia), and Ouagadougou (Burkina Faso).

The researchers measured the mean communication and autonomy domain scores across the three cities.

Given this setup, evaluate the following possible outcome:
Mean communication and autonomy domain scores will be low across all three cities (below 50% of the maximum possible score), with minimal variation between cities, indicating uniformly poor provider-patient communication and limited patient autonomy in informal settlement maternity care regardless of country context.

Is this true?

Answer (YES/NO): NO